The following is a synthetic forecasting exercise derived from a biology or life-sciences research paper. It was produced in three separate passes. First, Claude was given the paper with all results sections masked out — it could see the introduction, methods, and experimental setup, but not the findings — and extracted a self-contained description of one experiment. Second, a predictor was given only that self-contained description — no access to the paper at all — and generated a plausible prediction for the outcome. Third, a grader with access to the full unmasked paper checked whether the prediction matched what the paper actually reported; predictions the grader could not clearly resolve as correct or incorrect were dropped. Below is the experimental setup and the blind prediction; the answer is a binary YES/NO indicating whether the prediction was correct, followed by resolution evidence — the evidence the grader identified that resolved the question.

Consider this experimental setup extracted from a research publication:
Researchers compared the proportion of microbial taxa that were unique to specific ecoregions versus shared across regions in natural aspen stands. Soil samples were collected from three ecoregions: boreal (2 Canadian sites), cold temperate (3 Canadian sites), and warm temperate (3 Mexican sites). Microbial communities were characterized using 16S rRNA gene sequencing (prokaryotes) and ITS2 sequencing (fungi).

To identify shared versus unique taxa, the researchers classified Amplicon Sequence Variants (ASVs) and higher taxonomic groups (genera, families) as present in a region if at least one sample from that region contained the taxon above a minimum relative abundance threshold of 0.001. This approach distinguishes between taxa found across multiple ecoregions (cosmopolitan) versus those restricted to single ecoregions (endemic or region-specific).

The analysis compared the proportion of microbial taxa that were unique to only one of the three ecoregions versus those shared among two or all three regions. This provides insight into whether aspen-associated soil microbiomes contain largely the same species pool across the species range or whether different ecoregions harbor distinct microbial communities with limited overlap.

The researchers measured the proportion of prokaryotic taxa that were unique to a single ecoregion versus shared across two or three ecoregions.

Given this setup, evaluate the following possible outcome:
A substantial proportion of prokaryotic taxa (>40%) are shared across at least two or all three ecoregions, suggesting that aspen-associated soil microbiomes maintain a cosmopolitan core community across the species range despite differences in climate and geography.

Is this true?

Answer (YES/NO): YES